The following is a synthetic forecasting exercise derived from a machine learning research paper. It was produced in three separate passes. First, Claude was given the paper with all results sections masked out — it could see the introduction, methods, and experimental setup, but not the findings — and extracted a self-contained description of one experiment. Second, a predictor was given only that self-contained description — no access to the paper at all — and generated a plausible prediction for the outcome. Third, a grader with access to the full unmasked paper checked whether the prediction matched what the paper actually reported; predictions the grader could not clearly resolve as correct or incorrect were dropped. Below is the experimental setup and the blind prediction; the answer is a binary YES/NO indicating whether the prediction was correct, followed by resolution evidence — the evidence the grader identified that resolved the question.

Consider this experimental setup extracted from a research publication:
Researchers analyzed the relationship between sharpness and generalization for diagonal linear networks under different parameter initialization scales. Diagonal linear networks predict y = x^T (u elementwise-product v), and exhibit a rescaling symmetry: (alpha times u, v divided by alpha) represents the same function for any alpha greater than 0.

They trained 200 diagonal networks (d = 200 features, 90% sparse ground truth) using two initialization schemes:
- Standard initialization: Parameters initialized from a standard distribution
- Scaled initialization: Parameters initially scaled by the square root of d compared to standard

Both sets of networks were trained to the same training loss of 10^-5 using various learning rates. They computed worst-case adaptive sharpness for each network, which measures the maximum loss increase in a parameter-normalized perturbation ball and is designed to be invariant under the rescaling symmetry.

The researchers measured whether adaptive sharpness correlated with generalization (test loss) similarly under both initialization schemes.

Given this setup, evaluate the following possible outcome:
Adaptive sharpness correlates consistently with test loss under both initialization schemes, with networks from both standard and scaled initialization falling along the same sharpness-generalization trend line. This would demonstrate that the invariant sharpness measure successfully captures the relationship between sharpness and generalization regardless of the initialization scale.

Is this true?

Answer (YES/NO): NO